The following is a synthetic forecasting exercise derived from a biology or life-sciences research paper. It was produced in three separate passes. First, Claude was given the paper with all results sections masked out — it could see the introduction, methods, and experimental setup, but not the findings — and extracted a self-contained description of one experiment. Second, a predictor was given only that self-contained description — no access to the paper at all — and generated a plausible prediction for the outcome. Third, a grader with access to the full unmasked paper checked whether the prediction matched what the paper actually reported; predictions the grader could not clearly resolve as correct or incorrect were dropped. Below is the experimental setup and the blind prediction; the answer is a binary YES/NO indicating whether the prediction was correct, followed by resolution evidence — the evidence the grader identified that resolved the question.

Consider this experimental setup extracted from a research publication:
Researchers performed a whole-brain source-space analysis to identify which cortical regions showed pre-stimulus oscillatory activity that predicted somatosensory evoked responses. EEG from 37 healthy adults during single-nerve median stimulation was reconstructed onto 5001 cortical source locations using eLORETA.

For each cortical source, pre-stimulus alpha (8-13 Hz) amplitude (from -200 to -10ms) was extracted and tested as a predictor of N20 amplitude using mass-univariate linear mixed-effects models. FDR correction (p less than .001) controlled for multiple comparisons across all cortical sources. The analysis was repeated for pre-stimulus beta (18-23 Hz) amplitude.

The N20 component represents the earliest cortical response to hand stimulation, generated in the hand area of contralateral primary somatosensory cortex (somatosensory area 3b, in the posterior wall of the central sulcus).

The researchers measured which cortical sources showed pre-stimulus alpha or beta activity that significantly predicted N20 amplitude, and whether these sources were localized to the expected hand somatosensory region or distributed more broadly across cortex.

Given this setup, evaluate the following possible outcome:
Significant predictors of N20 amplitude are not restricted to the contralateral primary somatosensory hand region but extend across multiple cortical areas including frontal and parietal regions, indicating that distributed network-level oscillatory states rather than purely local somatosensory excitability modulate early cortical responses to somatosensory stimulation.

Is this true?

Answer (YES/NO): NO